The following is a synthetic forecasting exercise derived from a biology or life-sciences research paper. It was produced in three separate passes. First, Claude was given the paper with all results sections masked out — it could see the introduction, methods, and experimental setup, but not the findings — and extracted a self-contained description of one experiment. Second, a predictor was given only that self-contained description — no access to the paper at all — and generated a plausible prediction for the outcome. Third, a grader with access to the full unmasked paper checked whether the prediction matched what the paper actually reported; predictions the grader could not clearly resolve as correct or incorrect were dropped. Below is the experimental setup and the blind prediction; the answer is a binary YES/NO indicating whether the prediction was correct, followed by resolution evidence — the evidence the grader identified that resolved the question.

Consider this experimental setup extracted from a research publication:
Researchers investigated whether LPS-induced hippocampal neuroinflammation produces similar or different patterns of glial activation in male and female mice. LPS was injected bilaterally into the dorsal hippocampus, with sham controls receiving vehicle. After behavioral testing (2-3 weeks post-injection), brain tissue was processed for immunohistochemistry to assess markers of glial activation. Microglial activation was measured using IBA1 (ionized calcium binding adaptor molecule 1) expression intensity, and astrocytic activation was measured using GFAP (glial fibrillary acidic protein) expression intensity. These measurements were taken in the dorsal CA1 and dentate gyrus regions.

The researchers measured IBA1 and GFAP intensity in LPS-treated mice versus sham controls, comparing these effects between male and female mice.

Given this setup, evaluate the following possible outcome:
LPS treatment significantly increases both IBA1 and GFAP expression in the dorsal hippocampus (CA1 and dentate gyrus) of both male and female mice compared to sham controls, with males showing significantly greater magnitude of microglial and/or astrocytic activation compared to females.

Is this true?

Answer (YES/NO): NO